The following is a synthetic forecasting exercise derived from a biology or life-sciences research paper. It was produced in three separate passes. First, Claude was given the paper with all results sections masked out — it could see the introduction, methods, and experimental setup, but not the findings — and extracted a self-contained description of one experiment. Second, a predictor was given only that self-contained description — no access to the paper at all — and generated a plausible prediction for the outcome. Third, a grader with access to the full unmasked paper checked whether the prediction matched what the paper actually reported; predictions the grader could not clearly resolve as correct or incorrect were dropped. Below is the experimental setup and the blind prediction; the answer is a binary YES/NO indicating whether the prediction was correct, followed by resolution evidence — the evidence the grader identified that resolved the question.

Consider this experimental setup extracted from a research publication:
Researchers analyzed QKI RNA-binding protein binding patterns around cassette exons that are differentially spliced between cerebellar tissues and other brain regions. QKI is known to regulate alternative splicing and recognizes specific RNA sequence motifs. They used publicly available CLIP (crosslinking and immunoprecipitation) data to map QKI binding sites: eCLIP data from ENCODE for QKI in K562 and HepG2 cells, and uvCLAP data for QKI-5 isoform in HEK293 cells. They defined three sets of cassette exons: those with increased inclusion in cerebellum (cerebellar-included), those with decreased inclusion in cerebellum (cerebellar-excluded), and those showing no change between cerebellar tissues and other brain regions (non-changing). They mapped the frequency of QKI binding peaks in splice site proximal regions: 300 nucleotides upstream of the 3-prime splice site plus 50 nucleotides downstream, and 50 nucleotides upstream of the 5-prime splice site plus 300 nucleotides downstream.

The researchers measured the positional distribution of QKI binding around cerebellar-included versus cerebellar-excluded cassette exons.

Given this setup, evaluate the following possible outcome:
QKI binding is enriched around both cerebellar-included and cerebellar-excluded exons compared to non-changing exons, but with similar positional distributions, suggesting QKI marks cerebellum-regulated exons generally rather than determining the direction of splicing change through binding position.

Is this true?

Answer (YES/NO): NO